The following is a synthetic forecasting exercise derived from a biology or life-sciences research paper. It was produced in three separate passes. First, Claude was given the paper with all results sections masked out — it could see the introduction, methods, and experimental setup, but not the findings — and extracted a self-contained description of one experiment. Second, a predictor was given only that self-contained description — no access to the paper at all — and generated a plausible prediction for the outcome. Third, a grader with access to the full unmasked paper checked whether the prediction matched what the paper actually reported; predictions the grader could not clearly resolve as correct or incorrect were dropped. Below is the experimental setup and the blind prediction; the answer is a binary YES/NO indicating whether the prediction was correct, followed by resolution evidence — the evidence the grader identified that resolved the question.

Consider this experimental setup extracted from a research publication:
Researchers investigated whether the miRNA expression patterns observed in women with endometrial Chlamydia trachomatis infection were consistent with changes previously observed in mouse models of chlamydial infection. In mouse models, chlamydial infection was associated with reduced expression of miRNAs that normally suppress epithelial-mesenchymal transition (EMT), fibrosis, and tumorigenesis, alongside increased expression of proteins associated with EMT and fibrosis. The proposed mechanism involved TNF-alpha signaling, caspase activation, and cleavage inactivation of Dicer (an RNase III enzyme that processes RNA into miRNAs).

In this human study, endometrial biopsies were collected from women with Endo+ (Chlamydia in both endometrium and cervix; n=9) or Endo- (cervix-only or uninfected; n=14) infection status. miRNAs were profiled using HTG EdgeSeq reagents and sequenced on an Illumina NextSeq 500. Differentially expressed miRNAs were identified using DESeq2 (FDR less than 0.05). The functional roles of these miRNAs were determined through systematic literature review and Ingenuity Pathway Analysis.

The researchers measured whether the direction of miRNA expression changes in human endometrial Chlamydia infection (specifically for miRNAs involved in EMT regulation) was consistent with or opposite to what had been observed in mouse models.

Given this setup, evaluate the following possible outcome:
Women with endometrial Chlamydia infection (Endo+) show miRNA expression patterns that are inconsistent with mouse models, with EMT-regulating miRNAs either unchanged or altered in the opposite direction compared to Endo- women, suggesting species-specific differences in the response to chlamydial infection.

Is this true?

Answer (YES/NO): NO